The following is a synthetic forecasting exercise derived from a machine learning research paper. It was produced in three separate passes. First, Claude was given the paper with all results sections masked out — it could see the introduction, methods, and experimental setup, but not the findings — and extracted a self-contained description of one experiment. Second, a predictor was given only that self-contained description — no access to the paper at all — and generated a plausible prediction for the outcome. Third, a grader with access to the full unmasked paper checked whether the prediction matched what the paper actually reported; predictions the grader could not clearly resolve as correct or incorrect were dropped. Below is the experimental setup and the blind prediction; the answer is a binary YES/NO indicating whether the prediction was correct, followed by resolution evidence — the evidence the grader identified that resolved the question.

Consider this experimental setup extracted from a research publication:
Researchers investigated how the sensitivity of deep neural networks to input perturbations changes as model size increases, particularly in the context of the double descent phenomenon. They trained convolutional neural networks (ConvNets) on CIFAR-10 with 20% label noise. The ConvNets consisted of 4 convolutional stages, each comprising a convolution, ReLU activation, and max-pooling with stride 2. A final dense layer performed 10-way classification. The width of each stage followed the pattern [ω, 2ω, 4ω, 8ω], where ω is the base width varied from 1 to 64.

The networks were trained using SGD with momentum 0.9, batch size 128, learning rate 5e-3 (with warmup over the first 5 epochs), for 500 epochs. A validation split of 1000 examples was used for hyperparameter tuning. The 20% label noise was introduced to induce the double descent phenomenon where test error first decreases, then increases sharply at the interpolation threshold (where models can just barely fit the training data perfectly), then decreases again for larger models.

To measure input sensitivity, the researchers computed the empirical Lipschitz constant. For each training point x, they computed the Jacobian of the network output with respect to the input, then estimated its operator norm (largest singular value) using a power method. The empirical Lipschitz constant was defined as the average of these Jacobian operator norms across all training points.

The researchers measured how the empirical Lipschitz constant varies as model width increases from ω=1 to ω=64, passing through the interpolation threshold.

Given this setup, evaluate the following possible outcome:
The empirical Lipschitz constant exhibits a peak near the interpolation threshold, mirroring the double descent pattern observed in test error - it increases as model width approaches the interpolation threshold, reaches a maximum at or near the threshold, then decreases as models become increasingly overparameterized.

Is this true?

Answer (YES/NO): YES